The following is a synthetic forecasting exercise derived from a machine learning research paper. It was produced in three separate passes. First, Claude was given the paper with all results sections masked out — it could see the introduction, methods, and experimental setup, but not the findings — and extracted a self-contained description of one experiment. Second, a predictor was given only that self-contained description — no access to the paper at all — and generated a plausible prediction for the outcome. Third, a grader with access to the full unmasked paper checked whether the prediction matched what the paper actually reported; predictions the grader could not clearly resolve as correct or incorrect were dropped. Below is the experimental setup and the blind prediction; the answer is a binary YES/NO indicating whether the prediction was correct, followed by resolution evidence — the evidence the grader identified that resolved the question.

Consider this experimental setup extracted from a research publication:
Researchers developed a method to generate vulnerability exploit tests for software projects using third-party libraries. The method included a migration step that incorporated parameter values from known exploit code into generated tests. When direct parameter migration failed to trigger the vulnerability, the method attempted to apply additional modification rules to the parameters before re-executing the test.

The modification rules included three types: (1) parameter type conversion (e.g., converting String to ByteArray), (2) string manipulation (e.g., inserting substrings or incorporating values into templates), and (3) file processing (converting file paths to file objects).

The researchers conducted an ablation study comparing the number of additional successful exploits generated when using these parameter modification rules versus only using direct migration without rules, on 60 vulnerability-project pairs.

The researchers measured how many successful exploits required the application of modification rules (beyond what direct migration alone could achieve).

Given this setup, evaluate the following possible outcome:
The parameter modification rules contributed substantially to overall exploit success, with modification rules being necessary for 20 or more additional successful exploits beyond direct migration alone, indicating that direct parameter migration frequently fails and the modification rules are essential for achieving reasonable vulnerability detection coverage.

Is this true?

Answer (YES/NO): NO